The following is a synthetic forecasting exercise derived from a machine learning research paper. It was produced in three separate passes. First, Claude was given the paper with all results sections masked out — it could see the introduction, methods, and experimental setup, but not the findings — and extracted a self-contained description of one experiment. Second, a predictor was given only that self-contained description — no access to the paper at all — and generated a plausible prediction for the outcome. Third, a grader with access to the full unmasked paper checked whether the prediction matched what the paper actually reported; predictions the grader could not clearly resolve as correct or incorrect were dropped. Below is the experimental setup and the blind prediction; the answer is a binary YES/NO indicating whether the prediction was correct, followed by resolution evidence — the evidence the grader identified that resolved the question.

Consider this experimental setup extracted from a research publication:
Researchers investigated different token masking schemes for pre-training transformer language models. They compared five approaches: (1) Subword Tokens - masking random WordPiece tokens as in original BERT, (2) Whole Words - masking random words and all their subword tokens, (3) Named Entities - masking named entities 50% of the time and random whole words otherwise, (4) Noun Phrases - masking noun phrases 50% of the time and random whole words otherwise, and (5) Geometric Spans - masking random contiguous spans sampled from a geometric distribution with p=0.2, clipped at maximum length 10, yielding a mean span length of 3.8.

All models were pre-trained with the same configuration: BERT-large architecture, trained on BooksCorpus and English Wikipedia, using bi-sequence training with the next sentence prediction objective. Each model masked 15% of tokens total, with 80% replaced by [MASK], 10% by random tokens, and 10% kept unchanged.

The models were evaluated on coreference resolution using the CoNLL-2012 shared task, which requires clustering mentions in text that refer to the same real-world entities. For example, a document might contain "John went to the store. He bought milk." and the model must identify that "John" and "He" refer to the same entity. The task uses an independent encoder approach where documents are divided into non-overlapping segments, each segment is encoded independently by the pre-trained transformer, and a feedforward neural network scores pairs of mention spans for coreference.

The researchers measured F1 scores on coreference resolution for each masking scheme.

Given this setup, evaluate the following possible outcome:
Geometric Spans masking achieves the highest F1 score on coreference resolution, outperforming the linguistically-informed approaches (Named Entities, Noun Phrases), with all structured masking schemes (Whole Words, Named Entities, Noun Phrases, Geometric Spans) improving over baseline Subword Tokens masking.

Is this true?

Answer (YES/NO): NO